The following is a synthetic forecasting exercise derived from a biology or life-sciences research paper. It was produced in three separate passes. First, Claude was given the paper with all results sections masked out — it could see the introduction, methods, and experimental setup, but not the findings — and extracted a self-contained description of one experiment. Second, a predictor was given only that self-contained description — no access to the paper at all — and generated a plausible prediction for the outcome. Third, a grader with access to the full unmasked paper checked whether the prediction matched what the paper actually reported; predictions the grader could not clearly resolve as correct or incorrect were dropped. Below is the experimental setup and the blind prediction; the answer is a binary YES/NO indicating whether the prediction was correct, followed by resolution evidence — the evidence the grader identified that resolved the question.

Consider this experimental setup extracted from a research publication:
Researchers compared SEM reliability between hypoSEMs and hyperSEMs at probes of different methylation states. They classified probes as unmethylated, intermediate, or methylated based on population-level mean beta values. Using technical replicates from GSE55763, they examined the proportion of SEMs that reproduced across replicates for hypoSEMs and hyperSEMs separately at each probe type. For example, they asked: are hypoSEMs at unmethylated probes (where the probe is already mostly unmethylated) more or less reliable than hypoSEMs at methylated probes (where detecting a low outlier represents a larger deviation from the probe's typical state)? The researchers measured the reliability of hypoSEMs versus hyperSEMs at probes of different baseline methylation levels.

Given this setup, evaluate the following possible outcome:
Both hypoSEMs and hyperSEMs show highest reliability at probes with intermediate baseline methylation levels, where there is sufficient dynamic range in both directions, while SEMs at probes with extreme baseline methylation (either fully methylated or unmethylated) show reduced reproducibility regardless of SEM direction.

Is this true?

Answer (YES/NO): NO